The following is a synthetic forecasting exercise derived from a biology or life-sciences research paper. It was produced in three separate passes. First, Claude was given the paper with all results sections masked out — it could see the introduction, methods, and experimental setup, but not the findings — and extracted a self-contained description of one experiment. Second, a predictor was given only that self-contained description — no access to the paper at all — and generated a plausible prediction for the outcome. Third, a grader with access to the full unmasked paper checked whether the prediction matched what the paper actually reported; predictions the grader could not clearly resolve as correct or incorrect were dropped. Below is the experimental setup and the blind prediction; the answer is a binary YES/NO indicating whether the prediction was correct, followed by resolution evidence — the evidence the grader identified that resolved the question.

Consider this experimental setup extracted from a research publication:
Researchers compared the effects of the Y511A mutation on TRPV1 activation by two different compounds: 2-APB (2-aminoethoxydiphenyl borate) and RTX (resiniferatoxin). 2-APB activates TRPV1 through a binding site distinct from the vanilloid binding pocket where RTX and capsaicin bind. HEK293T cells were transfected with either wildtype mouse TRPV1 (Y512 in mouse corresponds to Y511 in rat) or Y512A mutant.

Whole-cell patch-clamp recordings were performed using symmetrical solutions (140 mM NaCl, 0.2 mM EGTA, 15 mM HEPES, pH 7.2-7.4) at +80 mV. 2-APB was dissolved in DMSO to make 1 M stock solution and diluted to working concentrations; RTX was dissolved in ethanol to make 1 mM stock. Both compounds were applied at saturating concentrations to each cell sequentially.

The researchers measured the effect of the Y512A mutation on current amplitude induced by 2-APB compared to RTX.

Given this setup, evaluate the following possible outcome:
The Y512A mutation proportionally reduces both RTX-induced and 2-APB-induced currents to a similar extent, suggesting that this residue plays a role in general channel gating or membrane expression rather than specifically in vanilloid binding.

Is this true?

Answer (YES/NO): NO